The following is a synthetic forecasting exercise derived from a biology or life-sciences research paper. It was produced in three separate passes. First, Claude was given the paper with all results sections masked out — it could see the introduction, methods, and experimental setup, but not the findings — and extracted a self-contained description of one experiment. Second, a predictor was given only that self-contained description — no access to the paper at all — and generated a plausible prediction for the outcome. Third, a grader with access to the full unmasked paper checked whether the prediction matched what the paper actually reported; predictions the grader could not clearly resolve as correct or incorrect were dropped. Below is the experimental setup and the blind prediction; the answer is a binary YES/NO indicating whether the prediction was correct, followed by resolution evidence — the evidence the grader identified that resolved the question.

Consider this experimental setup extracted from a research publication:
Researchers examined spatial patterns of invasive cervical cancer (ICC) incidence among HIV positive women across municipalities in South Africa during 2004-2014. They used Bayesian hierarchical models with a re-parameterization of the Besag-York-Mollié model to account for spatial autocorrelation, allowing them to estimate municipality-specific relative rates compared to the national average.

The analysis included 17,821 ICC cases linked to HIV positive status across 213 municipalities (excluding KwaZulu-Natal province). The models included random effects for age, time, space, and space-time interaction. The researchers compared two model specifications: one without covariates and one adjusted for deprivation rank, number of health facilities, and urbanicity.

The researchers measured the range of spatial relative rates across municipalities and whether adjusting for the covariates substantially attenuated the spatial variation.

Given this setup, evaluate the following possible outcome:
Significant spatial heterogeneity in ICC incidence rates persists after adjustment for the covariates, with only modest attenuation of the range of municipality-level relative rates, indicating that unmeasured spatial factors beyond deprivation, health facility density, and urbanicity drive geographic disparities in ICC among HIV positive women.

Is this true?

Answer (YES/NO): YES